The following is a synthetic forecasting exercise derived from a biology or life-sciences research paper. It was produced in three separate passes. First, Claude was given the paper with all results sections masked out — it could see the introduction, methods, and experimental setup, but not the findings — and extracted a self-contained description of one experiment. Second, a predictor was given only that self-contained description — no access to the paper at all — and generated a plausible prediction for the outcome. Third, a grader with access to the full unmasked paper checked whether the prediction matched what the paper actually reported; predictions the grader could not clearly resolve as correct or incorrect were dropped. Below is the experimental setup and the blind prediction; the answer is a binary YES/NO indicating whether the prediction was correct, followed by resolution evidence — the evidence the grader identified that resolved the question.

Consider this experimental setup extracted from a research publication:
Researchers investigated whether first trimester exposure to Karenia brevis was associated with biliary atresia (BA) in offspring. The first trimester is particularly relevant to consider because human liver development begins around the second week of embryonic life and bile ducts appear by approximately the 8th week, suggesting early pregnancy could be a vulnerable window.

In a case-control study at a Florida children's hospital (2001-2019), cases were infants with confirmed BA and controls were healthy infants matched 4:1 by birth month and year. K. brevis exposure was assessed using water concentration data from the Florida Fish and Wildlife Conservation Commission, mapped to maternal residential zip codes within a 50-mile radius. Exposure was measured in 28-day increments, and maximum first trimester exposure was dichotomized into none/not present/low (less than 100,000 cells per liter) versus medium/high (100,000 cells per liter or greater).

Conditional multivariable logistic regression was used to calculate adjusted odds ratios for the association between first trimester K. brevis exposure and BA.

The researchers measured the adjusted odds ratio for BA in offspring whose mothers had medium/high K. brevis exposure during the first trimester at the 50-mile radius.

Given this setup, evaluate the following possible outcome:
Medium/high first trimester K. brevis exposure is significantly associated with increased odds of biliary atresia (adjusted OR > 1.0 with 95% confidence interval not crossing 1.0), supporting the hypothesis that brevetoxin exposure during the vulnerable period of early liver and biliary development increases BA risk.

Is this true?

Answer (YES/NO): NO